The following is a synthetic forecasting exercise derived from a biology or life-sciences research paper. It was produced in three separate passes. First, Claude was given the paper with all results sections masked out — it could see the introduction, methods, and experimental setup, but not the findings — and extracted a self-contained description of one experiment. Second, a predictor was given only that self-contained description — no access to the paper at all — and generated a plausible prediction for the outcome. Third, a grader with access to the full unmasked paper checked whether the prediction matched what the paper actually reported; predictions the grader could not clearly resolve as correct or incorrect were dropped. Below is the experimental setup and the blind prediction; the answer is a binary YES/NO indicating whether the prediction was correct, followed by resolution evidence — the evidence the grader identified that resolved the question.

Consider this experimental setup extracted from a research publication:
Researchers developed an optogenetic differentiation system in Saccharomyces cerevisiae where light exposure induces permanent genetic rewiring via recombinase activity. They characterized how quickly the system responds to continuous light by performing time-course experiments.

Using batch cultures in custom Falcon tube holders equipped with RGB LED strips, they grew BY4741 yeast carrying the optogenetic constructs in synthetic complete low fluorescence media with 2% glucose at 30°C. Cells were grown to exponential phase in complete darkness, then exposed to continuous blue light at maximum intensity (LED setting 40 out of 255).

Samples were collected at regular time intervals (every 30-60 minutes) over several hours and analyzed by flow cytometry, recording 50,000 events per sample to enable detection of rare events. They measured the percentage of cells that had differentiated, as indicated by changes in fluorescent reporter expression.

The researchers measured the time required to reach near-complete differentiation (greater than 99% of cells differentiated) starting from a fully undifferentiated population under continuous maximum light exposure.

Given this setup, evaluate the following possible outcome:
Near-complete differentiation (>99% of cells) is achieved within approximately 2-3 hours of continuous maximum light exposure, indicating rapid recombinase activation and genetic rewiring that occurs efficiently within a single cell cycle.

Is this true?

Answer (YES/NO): NO